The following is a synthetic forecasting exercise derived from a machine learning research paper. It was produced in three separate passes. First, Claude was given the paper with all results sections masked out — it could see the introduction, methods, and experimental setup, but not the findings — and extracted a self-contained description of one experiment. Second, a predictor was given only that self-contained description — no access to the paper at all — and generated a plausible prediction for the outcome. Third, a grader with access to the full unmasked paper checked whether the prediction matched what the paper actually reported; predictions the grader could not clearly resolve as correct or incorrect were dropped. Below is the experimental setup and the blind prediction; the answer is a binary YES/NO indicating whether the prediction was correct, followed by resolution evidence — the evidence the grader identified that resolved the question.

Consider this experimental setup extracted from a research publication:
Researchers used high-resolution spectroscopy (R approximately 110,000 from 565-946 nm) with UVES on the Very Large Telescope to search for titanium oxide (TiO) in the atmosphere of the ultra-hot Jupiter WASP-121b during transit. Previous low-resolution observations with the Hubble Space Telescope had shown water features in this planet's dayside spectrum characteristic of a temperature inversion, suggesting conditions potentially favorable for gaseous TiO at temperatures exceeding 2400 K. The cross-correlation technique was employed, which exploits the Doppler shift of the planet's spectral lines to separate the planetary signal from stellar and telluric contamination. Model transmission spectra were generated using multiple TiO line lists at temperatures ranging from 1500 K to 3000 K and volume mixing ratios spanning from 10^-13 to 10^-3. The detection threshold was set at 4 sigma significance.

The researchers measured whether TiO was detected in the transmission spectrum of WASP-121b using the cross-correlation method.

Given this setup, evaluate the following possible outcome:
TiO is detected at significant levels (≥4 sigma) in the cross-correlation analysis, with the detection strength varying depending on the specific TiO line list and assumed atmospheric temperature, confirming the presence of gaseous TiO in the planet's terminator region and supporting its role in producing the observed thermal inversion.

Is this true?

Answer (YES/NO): NO